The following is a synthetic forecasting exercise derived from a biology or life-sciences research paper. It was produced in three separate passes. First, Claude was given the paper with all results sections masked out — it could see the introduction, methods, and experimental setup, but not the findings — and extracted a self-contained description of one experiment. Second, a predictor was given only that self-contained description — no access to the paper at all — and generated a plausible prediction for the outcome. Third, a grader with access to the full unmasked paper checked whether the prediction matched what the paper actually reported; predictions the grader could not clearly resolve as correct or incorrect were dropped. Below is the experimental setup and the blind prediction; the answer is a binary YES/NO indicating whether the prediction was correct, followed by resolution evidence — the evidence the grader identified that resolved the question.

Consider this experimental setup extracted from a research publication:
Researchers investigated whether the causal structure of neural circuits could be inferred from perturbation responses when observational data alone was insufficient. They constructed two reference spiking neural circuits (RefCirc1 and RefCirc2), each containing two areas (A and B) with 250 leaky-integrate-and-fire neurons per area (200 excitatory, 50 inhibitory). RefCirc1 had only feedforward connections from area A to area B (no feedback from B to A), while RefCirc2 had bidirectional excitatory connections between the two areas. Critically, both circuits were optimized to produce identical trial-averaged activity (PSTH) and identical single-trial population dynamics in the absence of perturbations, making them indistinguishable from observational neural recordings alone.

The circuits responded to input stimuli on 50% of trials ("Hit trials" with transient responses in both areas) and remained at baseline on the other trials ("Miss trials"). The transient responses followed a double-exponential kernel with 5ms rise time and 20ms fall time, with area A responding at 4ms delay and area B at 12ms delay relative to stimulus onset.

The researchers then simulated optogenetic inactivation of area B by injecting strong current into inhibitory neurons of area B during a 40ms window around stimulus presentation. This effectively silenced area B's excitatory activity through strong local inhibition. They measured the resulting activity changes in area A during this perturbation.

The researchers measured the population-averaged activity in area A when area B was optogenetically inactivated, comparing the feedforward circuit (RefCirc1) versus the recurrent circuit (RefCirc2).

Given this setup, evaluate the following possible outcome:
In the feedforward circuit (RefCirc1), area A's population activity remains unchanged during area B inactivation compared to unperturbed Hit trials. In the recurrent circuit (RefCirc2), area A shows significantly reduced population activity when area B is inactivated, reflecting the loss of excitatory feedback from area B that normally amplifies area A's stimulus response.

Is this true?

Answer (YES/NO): YES